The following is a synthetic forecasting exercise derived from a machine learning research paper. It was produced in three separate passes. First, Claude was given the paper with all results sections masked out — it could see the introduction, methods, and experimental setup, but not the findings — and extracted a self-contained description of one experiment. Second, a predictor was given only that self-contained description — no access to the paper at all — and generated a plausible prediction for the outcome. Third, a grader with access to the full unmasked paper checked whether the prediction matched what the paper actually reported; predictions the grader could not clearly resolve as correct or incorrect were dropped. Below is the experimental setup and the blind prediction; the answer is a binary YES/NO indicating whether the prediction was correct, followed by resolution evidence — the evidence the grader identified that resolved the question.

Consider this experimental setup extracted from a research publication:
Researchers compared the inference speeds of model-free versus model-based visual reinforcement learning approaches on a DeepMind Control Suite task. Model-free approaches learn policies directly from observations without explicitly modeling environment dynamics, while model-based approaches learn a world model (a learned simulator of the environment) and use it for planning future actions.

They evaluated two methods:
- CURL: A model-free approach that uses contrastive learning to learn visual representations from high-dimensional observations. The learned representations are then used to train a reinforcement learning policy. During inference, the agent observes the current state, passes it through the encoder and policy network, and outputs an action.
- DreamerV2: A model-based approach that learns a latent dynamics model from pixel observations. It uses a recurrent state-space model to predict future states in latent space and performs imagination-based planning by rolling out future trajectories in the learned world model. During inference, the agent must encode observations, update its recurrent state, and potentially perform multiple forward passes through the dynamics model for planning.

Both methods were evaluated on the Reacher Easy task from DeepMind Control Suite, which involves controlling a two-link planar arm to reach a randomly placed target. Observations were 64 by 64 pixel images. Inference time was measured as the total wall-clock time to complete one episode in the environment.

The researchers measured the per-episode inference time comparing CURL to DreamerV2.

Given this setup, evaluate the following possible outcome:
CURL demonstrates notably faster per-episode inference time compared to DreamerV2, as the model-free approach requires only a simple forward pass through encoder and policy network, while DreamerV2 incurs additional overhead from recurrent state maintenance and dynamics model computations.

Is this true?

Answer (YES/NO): YES